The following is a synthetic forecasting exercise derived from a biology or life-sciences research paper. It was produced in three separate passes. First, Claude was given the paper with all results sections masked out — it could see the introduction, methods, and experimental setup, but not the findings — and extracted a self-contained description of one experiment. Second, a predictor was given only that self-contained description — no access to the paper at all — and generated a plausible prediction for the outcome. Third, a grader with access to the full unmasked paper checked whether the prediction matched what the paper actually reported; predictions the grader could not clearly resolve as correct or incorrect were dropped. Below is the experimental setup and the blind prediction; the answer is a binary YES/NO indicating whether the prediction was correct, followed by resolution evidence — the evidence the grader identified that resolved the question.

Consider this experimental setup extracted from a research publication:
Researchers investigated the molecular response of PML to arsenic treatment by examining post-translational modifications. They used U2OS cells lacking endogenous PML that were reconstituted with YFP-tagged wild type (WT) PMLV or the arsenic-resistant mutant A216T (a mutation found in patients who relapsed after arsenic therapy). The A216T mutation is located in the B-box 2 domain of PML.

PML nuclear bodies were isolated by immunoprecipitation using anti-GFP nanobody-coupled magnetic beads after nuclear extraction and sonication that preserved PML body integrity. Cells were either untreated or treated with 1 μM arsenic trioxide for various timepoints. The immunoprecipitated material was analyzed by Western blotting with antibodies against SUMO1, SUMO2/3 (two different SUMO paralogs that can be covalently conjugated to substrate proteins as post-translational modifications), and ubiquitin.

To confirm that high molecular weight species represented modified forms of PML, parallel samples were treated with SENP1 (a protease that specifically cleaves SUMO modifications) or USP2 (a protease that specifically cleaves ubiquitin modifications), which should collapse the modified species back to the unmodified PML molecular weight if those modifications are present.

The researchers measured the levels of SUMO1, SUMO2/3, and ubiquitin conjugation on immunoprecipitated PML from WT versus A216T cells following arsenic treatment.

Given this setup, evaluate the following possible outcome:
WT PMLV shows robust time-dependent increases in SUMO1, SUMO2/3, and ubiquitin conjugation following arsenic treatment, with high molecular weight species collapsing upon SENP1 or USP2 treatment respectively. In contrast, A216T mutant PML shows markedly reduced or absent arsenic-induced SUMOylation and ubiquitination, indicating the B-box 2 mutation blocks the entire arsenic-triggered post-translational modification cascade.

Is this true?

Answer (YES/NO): YES